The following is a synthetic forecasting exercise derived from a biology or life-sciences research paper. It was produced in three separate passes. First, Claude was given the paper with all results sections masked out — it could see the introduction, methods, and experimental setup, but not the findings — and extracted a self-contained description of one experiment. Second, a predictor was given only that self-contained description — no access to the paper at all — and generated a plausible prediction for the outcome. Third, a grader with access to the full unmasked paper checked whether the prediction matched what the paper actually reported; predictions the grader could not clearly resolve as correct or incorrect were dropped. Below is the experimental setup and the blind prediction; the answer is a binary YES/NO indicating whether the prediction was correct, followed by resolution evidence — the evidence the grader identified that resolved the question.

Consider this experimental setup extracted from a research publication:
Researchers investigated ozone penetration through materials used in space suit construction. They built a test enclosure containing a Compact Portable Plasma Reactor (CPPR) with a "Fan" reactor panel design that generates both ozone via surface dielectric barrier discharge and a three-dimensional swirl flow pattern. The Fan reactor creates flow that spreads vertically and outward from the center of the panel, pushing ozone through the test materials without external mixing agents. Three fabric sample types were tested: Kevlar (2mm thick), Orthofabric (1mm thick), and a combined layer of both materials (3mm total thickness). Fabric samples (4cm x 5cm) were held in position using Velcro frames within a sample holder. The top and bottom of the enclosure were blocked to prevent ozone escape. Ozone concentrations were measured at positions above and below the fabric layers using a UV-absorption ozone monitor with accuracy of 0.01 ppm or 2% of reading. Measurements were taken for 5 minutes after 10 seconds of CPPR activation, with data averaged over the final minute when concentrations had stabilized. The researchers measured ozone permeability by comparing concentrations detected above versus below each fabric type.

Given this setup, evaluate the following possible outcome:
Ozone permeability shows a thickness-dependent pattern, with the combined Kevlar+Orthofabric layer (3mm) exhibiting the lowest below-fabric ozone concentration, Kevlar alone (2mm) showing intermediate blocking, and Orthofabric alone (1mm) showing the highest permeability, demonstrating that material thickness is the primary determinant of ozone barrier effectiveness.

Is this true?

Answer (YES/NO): NO